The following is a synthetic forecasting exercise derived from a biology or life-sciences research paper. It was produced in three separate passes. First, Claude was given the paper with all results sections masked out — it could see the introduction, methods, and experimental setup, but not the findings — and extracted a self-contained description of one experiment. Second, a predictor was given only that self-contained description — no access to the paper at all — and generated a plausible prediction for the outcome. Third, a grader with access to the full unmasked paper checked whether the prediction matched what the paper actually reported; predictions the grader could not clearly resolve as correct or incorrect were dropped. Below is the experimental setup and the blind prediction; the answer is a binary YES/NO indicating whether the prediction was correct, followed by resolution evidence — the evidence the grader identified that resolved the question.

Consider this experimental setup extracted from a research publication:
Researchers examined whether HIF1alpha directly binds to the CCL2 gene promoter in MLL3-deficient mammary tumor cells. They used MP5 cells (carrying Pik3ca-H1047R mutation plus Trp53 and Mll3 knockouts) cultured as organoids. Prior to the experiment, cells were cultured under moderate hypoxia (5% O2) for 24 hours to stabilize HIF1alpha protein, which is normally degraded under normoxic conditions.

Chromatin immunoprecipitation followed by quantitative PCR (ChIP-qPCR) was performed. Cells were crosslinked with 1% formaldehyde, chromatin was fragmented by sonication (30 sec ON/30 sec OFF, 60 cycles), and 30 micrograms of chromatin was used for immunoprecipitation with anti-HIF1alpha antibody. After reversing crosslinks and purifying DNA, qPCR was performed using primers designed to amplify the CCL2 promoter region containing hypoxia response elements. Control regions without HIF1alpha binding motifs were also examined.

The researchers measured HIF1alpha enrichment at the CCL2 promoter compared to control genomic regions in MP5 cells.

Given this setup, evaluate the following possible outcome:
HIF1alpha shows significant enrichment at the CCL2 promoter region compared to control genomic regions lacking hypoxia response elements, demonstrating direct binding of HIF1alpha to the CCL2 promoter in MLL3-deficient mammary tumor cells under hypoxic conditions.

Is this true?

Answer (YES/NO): YES